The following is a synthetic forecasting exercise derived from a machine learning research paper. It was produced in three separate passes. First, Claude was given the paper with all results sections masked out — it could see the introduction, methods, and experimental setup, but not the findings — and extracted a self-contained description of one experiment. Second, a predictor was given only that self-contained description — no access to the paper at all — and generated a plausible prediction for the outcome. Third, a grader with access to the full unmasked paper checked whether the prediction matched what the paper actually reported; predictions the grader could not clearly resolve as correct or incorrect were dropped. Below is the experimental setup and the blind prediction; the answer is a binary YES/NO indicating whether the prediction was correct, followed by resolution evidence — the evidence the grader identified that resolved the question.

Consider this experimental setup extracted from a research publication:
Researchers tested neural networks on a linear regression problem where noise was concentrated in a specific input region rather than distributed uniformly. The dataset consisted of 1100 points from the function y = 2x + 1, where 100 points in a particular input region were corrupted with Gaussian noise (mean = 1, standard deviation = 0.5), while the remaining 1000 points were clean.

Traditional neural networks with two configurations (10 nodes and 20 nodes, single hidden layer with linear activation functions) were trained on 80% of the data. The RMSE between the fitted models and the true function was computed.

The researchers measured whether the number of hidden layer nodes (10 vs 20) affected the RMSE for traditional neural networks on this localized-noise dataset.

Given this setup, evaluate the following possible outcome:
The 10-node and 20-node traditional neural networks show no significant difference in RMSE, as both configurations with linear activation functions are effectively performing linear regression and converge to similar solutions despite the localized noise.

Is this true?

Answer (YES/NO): NO